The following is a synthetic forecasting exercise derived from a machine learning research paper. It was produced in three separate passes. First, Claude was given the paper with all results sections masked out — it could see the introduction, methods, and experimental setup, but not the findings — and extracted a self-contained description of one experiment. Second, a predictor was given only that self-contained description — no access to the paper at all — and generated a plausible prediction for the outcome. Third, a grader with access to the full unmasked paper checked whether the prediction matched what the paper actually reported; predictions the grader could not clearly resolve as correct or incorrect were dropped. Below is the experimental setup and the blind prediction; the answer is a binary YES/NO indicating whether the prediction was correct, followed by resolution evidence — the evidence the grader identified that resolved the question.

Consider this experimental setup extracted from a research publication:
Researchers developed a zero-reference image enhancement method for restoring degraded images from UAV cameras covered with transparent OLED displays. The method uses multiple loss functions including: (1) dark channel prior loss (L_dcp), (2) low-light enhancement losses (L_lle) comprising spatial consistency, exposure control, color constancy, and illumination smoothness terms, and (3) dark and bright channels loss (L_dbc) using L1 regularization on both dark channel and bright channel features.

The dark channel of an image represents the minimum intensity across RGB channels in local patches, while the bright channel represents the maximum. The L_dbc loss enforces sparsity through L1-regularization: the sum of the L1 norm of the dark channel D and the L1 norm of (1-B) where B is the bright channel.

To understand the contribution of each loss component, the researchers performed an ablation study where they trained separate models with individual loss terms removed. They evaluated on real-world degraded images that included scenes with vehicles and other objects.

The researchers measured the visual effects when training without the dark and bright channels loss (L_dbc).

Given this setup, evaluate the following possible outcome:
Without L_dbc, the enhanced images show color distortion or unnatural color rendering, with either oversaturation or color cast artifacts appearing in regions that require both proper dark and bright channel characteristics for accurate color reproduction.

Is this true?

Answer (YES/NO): NO